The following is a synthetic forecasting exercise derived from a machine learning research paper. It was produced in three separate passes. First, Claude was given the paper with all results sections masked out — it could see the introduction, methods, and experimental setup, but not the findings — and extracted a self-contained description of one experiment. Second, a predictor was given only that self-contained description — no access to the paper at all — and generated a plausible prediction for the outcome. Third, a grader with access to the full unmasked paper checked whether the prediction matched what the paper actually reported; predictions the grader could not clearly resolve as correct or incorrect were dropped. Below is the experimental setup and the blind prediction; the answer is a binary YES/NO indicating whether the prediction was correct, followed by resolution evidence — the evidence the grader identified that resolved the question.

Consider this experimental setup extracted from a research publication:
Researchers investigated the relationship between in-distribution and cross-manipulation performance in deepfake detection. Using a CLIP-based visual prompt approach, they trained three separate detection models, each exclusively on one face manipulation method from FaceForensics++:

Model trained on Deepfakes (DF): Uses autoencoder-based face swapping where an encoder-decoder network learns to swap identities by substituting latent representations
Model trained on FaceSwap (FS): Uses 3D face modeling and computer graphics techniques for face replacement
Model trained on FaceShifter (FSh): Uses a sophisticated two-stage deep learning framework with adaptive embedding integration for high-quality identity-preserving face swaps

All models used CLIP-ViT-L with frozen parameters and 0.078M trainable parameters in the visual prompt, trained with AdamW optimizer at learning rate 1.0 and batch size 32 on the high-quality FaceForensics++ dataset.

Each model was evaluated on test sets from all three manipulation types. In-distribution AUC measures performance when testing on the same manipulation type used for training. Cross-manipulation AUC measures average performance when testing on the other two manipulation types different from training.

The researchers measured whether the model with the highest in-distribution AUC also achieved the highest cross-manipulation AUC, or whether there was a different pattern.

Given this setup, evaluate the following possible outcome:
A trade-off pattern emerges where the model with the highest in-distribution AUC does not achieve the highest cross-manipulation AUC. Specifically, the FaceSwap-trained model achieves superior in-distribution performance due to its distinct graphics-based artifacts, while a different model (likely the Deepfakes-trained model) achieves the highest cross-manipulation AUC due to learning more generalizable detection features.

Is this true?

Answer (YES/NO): NO